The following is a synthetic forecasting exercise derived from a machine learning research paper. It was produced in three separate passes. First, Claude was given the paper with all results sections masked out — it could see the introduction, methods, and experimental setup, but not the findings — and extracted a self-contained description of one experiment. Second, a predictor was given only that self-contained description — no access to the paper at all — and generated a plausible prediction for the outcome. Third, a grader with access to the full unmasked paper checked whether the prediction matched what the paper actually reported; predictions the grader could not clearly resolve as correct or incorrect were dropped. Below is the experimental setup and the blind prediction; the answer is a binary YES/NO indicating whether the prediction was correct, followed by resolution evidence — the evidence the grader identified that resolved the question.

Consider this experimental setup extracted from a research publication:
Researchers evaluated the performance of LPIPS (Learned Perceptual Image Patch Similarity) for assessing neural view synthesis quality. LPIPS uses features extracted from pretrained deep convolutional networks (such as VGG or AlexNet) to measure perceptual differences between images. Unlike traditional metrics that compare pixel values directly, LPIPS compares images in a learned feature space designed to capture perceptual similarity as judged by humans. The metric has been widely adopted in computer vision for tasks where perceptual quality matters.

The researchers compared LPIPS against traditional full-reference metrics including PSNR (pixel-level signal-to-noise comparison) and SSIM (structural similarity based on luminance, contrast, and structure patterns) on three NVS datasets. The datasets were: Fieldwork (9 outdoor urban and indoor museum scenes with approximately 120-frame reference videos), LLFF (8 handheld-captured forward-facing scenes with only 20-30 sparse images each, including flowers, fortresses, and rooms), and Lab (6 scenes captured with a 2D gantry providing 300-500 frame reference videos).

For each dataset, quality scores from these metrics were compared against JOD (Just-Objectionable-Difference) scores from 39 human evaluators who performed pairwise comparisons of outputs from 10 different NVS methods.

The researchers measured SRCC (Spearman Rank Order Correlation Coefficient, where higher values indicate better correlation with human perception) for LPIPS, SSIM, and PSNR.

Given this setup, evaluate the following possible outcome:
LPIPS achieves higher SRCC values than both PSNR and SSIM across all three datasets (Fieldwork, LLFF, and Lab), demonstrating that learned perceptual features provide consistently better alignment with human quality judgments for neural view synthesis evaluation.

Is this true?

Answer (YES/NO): NO